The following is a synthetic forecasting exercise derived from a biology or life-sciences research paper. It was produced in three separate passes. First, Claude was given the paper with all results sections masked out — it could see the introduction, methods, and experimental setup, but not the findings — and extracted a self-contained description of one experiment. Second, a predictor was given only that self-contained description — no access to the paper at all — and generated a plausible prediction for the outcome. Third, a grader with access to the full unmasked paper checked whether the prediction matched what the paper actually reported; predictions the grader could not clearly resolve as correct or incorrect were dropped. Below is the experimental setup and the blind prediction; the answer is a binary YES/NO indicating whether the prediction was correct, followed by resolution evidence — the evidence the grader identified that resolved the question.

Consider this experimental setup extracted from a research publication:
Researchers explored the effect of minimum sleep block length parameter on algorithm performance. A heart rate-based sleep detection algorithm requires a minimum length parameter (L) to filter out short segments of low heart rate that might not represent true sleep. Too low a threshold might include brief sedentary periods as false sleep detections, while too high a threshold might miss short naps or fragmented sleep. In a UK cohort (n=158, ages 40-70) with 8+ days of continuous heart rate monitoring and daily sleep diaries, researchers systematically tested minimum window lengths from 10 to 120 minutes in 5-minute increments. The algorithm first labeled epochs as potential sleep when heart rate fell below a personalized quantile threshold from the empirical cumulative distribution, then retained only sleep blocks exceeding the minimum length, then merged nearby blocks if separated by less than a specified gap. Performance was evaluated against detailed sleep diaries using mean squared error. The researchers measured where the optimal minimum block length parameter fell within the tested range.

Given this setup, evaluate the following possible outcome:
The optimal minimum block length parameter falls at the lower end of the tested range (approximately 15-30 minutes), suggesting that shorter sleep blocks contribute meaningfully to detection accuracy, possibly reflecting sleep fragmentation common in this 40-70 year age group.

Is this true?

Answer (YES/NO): YES